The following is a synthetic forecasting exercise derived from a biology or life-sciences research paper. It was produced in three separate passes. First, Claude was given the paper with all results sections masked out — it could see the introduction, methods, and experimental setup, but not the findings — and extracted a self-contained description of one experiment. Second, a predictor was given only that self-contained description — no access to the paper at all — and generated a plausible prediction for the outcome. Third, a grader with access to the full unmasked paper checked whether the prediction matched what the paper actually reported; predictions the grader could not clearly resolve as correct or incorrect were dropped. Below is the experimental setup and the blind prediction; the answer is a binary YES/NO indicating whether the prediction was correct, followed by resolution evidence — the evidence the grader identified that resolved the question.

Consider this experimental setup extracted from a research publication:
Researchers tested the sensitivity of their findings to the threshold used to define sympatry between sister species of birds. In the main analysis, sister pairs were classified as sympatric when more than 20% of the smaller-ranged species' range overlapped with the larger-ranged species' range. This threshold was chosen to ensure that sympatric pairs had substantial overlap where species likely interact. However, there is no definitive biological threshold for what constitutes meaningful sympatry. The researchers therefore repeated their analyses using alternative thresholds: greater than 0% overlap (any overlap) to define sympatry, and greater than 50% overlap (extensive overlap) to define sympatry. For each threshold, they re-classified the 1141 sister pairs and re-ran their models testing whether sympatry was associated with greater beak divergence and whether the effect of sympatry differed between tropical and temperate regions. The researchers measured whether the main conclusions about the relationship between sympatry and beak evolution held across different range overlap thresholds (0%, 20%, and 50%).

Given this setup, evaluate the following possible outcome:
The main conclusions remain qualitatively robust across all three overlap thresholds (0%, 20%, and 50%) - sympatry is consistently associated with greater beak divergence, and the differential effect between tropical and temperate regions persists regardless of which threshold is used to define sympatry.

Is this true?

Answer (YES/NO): NO